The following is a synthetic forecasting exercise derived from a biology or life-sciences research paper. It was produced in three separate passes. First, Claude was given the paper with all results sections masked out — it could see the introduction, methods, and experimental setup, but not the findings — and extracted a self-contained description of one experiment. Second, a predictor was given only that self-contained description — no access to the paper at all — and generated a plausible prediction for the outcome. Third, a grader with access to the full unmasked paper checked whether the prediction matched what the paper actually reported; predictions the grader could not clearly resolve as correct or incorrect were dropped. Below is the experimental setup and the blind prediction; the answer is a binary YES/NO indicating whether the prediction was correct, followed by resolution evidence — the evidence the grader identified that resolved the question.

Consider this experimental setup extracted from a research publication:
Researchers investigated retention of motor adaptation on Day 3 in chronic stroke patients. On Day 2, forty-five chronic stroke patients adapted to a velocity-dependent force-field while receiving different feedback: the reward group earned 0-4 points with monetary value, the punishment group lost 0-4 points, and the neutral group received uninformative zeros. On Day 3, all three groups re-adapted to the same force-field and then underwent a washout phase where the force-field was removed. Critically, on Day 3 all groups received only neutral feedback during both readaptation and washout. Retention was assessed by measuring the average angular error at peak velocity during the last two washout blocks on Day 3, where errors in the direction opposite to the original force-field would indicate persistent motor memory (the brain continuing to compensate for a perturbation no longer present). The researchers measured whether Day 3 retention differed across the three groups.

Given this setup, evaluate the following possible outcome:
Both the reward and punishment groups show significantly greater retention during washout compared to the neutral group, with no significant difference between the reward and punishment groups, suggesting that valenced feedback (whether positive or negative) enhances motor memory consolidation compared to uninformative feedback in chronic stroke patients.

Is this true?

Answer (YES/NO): NO